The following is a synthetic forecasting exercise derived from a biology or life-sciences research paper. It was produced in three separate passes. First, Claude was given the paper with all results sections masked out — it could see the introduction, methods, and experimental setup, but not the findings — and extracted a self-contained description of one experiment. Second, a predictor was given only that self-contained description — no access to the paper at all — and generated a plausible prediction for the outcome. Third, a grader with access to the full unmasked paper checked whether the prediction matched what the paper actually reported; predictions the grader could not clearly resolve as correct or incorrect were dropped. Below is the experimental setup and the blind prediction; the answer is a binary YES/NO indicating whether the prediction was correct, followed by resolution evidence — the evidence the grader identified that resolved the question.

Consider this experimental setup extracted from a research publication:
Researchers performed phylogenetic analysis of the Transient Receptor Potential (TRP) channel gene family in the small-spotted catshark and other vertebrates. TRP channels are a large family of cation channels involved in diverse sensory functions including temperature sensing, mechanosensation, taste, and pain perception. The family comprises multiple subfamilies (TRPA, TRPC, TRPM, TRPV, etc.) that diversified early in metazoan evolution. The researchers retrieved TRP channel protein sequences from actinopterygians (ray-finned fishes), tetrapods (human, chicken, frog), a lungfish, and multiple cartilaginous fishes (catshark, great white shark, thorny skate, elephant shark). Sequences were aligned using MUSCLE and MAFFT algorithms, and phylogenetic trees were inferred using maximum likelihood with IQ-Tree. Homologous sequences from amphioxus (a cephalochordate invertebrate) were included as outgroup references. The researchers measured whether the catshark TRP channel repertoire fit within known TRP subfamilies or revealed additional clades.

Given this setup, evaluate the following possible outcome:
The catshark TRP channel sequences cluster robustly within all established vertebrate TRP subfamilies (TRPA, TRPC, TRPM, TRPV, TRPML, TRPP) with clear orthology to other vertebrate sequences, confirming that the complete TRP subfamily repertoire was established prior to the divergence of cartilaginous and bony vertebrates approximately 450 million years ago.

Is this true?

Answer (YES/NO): NO